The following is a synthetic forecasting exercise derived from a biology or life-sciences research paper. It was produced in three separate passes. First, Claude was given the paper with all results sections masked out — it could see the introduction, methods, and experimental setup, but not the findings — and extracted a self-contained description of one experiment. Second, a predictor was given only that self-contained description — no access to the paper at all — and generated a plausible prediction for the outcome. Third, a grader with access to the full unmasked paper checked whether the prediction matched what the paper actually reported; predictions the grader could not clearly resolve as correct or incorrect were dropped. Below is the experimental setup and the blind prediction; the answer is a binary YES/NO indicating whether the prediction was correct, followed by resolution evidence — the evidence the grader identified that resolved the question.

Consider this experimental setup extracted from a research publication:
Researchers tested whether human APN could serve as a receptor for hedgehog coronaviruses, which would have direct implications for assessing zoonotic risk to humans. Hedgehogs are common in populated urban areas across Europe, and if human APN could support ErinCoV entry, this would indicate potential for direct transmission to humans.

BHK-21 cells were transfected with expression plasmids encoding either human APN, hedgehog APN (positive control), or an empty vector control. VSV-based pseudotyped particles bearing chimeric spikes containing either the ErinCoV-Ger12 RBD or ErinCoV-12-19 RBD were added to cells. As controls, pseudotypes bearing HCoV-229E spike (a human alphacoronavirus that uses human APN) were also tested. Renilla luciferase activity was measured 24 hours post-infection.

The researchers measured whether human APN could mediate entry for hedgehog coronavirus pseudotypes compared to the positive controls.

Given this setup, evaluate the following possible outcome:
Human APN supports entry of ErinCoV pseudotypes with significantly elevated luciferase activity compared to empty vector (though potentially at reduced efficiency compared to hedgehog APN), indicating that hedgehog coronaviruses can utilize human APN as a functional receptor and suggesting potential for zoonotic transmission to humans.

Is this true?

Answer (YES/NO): NO